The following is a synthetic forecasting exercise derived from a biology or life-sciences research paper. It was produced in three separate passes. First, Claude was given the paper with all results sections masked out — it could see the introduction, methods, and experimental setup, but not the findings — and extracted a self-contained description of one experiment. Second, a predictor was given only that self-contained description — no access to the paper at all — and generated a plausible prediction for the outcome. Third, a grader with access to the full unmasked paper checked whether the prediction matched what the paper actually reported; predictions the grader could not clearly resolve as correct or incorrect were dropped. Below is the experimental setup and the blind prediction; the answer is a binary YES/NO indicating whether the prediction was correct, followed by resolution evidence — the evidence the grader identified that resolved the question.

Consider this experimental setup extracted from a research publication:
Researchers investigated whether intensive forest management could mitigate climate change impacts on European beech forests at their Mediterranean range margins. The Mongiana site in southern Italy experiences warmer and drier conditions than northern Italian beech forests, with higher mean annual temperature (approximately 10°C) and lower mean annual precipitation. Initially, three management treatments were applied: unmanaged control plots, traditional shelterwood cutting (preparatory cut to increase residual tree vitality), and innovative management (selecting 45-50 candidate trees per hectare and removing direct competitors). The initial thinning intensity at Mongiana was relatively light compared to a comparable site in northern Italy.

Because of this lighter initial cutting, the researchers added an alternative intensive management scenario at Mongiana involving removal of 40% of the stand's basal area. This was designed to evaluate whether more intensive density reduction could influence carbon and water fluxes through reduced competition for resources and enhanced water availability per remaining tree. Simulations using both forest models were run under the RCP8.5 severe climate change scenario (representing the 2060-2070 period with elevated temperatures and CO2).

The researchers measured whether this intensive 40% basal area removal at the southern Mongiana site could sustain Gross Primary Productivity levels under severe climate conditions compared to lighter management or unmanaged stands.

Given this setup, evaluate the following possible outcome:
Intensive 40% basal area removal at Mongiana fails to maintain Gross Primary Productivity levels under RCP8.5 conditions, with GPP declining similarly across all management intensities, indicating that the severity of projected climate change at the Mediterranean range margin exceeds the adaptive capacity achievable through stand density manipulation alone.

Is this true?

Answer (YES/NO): YES